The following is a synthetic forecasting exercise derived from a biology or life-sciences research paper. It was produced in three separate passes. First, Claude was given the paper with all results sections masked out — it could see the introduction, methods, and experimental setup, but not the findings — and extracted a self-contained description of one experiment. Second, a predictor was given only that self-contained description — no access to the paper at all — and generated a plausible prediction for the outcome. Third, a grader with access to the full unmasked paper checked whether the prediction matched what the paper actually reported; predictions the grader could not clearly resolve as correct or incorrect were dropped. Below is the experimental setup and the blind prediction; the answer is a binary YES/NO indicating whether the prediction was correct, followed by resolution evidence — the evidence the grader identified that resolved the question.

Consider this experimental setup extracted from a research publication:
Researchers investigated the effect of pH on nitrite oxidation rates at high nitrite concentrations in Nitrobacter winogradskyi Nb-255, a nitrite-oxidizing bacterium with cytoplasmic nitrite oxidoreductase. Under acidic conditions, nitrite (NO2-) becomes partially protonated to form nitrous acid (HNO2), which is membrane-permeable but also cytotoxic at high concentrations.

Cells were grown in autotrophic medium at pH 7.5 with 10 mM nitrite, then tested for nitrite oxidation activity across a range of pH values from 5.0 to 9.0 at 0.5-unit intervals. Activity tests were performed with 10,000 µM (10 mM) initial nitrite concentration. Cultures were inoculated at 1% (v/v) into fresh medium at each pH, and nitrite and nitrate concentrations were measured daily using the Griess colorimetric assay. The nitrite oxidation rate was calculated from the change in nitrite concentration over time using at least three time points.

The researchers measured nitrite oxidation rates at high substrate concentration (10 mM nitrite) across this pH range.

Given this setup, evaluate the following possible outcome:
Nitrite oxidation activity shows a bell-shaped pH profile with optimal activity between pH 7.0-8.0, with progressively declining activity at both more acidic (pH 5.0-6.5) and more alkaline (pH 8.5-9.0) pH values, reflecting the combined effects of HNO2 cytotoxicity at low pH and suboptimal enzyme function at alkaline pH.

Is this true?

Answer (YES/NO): NO